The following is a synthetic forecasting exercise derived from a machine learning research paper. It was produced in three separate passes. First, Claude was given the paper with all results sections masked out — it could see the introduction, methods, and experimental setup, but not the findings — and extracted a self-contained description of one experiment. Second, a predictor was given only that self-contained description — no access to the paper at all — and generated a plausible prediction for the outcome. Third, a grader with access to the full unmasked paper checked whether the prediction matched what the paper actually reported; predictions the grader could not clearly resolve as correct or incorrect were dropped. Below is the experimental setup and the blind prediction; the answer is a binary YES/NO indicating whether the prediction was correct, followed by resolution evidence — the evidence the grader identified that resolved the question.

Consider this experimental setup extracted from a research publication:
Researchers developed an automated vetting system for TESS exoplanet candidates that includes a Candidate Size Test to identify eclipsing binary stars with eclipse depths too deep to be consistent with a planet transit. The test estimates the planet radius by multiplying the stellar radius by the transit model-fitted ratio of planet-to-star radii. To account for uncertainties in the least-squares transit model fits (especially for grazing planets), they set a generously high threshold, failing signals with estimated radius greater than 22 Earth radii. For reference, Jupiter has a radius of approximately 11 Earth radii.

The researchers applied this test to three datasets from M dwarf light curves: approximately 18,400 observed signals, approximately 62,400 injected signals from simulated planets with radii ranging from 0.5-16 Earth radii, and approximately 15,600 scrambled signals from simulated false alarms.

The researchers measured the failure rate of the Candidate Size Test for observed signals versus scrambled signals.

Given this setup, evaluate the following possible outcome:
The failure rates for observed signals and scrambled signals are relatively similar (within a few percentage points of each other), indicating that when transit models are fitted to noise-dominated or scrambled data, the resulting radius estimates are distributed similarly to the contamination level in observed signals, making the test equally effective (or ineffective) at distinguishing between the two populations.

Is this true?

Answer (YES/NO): YES